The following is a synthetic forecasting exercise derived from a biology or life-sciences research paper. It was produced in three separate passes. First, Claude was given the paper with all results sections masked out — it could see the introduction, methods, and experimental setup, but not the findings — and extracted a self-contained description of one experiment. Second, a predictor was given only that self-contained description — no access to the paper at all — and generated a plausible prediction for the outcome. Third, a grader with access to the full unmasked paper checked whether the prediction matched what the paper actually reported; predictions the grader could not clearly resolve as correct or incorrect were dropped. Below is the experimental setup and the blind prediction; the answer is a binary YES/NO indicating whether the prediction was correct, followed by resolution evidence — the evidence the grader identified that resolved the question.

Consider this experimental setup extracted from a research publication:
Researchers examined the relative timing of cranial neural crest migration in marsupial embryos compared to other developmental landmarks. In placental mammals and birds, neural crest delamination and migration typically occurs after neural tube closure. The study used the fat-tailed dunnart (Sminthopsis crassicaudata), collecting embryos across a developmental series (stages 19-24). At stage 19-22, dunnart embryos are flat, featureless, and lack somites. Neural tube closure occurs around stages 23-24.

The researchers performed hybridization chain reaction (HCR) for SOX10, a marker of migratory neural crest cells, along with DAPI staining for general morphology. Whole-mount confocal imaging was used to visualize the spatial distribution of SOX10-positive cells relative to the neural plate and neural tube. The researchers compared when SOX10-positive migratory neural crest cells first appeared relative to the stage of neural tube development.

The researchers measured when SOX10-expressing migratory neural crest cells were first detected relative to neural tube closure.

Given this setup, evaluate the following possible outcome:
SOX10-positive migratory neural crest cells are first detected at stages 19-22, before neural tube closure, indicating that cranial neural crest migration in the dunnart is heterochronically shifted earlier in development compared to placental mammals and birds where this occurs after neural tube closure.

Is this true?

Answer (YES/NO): YES